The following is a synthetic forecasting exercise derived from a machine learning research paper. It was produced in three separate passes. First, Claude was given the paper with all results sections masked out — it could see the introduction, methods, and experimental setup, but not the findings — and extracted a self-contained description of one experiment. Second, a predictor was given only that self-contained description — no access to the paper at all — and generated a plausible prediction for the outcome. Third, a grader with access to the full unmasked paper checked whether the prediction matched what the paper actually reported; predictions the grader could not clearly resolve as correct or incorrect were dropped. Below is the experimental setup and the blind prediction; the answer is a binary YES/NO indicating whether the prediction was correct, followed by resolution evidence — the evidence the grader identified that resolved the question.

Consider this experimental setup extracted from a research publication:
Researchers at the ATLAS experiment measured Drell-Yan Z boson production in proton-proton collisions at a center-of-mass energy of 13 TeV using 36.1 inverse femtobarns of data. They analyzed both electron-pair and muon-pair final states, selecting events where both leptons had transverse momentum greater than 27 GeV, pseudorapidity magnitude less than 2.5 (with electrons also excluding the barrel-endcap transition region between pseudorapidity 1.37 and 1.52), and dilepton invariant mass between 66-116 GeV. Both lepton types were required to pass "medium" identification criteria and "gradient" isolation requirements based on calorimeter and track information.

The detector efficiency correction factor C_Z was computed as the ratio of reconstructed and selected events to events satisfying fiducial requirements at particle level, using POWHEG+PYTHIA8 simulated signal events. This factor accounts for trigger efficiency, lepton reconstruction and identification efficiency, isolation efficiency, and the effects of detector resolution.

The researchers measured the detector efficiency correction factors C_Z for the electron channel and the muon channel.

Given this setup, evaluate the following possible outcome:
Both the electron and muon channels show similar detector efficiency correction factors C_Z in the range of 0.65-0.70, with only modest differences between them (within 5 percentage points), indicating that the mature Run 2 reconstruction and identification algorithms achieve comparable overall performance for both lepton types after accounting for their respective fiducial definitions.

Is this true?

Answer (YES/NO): NO